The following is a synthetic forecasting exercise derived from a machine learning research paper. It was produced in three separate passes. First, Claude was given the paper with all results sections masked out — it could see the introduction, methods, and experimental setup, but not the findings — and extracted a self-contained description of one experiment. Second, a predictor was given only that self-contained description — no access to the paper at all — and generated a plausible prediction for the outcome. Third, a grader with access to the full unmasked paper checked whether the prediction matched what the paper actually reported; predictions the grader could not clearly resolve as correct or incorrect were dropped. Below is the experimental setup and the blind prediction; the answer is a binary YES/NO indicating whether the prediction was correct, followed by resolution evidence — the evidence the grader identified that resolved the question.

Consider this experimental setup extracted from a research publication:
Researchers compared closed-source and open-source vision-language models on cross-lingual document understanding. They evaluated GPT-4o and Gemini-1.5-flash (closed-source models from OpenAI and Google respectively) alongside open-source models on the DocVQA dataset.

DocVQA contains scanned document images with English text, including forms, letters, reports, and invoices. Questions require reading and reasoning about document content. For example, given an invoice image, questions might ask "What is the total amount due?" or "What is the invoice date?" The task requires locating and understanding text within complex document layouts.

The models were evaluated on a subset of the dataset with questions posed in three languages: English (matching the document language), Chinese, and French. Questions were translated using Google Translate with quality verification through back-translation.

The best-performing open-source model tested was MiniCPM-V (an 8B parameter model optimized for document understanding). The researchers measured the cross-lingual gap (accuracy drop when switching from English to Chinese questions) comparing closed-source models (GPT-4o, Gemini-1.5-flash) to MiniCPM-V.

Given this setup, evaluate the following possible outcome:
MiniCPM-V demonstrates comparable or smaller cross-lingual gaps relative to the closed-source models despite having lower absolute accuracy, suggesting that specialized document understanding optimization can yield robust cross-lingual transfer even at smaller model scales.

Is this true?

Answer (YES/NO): NO